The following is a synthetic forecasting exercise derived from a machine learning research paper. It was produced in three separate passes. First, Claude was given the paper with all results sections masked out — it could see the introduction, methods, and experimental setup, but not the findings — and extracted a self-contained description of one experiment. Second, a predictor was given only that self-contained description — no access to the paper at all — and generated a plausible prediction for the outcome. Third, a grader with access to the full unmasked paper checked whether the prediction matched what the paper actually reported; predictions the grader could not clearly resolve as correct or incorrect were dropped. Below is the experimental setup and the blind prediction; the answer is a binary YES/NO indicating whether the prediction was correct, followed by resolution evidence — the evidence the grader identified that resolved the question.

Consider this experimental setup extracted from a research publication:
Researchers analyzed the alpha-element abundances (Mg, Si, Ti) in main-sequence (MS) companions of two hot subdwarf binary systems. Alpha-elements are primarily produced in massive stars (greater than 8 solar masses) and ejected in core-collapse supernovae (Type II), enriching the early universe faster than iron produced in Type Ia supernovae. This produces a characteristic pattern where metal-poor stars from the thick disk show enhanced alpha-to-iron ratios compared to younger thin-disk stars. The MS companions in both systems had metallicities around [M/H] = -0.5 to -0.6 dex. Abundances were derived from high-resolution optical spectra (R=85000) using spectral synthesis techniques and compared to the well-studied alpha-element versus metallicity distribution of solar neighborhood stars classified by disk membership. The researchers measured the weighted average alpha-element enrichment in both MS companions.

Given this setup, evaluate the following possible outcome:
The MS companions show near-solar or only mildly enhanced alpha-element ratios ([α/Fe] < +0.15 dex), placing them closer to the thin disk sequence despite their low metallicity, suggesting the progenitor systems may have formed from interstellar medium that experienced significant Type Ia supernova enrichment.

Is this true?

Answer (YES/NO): NO